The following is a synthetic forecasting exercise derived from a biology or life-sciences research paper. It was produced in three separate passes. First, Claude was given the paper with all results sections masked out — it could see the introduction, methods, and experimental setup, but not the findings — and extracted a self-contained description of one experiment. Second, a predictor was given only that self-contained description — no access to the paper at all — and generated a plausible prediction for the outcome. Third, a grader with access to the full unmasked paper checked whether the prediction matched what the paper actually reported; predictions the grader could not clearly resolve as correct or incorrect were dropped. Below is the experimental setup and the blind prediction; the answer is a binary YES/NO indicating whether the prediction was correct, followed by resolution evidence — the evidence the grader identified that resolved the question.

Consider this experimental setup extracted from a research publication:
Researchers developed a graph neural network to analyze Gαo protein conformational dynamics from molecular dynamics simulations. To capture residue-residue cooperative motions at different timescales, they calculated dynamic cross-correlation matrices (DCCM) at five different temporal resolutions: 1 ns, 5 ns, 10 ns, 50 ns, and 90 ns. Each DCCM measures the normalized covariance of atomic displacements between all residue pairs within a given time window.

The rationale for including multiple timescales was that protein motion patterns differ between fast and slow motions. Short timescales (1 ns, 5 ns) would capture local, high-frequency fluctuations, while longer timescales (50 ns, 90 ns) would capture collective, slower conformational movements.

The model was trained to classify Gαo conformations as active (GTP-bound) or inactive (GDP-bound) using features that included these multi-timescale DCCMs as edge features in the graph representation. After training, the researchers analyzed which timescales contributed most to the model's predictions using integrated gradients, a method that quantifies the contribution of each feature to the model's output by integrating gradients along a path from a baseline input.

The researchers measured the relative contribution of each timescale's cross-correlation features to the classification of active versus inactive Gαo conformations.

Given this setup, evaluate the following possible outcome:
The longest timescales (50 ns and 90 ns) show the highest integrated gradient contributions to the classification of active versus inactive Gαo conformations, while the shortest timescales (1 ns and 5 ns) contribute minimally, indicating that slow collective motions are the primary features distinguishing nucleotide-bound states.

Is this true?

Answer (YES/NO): NO